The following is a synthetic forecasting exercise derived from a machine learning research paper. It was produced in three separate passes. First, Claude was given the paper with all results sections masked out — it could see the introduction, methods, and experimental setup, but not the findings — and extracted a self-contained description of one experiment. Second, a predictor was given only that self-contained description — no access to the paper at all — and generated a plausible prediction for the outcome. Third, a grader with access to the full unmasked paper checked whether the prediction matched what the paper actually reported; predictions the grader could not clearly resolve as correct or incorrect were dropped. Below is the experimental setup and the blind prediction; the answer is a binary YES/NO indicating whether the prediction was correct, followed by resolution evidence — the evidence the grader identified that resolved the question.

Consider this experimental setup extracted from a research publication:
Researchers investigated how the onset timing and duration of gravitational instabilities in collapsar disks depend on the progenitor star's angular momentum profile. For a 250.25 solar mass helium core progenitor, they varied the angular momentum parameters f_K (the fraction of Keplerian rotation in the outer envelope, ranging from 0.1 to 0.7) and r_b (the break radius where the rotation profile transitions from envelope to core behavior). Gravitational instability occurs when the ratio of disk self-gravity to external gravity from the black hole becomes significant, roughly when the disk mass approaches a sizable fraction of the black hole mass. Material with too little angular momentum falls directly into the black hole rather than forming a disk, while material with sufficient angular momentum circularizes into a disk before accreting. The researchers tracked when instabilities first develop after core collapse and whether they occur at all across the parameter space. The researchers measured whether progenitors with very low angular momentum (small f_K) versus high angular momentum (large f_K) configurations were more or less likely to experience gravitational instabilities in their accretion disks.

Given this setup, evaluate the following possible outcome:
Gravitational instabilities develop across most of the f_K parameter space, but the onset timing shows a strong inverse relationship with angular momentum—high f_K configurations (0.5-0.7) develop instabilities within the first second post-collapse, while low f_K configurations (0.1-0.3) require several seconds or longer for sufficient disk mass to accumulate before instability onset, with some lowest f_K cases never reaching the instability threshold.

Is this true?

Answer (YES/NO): NO